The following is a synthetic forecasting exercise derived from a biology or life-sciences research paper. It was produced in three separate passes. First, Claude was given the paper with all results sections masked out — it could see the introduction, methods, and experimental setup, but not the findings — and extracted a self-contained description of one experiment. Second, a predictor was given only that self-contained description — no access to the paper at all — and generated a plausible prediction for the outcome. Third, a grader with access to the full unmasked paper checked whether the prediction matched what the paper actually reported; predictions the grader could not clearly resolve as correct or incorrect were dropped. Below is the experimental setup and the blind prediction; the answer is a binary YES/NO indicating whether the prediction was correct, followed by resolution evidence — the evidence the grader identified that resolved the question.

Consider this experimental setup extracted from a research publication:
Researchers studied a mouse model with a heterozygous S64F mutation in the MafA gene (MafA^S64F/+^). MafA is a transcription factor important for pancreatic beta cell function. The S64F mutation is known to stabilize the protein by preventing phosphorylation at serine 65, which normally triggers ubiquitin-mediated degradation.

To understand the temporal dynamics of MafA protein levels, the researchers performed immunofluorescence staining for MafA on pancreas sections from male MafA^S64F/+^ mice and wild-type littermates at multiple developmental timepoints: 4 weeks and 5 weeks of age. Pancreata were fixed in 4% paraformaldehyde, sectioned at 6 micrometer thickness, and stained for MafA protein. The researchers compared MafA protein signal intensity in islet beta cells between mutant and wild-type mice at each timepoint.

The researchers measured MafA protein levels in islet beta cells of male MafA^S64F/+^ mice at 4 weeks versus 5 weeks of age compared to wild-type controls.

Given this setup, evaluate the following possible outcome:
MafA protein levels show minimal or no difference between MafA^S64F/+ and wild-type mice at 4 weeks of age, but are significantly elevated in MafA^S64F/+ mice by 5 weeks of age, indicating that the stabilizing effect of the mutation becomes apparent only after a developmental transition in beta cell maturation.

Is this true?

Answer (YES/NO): NO